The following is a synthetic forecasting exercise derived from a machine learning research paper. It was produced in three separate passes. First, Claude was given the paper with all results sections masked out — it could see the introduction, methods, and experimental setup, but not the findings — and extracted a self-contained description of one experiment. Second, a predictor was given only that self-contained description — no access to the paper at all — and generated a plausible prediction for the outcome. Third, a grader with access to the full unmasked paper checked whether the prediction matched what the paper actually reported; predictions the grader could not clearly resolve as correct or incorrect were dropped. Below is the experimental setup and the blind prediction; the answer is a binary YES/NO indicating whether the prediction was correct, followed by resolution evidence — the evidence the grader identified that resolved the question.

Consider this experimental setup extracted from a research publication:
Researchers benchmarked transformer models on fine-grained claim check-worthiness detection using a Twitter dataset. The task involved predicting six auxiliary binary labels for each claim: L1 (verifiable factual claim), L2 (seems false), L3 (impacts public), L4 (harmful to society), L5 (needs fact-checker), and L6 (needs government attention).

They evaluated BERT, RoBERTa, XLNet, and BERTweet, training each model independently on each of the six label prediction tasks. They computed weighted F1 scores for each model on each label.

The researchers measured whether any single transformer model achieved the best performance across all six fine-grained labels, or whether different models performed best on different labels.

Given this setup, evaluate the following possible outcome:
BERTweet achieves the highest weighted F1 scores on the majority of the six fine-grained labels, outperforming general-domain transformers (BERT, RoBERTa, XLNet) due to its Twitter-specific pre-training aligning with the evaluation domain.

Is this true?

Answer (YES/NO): NO